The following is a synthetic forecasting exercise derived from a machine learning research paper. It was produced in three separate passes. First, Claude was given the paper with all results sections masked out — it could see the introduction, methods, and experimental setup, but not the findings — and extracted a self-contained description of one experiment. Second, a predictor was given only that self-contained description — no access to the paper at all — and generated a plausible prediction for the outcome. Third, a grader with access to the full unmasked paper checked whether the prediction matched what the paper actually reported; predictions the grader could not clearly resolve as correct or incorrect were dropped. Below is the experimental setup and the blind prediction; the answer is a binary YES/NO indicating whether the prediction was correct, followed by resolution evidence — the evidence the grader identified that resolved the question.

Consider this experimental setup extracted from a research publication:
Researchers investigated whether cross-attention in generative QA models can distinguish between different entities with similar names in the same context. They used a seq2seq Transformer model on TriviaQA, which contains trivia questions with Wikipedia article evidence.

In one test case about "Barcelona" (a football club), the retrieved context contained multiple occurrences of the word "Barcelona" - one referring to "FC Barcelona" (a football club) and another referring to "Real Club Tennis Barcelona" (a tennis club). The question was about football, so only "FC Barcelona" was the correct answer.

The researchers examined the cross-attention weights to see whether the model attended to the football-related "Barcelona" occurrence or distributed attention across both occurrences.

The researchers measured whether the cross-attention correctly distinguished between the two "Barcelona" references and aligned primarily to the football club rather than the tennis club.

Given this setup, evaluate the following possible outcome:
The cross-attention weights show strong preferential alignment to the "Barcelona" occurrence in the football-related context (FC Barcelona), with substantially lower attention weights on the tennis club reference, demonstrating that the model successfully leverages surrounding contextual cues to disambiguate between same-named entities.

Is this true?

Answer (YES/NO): YES